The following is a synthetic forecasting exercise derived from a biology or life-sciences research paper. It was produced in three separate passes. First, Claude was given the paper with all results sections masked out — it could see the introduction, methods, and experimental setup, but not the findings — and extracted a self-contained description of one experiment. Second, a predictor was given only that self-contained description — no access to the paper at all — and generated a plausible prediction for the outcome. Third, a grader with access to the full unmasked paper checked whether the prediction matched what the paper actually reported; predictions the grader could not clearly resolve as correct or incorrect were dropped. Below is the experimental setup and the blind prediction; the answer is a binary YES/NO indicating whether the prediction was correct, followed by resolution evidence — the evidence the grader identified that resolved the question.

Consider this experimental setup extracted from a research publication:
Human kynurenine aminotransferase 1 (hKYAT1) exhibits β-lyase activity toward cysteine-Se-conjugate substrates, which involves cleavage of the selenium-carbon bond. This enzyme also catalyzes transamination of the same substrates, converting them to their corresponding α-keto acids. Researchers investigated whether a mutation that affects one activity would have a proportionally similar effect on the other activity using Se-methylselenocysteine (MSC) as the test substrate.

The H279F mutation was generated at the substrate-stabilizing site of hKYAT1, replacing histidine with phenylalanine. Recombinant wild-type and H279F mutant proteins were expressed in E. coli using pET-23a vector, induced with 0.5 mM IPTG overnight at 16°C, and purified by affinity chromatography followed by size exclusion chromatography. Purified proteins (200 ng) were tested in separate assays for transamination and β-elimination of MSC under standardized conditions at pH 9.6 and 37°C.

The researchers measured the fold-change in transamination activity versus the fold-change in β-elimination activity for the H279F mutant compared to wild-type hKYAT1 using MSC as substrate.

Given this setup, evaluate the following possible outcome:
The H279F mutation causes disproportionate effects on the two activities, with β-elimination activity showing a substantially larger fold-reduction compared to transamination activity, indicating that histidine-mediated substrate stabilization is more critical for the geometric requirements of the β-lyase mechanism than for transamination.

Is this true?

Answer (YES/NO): NO